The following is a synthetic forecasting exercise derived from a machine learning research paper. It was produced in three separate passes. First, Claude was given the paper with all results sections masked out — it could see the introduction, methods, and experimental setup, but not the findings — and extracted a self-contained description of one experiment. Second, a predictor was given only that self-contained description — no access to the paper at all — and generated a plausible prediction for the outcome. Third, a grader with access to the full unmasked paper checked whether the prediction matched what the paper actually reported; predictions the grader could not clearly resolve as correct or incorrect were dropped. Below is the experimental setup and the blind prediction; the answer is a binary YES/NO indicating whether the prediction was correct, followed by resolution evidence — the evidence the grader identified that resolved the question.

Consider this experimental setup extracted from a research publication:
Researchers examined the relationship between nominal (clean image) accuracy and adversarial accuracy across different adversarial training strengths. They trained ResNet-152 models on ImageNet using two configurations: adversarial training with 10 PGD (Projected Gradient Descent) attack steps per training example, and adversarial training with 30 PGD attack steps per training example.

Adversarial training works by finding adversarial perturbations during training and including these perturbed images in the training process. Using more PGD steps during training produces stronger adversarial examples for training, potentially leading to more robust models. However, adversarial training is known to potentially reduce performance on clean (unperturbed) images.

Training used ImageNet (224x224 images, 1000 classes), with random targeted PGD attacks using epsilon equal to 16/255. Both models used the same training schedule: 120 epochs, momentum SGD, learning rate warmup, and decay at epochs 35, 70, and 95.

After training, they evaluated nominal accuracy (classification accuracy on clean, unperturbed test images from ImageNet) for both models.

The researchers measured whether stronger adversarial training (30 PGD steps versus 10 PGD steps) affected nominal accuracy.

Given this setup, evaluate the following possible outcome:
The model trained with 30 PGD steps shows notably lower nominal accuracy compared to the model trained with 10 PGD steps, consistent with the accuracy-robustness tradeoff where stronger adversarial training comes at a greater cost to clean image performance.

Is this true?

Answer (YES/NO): YES